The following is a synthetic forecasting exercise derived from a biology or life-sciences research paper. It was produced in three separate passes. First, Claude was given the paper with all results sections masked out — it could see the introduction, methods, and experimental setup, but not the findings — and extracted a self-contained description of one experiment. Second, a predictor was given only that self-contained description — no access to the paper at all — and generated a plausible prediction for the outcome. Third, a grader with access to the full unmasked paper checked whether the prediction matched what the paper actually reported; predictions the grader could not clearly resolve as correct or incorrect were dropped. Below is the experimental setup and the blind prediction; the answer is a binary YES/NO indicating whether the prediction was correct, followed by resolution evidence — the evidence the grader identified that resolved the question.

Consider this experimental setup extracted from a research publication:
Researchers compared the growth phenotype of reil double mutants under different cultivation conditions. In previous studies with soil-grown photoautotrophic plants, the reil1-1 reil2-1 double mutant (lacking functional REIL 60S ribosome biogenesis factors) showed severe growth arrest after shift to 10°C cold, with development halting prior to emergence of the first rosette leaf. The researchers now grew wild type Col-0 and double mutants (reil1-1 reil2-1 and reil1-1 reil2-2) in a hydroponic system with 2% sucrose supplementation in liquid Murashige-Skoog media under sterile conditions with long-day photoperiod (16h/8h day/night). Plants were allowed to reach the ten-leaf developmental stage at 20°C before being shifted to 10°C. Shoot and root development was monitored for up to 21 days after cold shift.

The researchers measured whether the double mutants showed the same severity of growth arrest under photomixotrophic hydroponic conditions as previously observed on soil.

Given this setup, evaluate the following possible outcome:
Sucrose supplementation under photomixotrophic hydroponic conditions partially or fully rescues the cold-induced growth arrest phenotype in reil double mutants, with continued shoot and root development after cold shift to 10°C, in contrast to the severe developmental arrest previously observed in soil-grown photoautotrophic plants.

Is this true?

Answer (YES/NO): YES